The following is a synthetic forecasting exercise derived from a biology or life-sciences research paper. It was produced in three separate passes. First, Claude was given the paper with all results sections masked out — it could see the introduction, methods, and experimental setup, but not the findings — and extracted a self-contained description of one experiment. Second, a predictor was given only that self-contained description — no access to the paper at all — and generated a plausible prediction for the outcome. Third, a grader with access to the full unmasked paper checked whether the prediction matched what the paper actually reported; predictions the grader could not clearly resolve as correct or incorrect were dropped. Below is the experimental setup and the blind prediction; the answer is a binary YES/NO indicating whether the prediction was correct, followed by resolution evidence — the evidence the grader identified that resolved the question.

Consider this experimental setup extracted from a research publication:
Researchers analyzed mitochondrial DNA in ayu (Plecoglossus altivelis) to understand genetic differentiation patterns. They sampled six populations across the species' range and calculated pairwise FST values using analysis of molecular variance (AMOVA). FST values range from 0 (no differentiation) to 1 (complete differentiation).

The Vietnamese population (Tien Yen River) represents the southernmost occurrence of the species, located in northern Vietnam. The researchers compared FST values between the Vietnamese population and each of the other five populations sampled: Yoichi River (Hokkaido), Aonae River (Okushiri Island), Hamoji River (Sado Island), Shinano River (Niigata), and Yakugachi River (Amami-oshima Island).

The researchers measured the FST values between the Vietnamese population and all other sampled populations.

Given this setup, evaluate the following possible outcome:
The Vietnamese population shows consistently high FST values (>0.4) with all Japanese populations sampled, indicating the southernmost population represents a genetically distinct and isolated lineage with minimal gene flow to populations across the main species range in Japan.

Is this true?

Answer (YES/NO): NO